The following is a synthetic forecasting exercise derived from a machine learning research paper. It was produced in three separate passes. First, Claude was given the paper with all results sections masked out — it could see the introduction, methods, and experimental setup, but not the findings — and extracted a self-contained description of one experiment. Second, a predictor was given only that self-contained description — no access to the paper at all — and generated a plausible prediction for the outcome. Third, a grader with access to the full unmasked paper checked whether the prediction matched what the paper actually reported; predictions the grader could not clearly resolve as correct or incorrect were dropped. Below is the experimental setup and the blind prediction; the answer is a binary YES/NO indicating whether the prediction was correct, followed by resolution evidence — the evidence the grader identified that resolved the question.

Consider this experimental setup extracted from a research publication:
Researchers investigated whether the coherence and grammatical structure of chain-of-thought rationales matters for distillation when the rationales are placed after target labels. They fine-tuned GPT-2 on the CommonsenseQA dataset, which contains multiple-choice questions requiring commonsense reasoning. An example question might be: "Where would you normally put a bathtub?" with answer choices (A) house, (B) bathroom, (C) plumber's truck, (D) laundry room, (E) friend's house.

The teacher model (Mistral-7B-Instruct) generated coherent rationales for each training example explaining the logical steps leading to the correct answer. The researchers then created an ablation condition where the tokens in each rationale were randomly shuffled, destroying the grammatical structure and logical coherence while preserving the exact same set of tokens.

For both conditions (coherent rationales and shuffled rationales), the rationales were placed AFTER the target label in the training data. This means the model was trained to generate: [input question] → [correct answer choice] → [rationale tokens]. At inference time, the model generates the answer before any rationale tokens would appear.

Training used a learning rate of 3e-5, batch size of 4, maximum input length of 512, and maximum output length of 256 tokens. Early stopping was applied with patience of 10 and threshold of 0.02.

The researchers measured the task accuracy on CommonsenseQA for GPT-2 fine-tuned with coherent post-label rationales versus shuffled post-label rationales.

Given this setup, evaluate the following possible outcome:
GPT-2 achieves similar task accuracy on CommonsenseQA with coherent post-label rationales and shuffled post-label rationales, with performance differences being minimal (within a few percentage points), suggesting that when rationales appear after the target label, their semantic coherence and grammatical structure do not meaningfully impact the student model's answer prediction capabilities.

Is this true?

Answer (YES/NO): YES